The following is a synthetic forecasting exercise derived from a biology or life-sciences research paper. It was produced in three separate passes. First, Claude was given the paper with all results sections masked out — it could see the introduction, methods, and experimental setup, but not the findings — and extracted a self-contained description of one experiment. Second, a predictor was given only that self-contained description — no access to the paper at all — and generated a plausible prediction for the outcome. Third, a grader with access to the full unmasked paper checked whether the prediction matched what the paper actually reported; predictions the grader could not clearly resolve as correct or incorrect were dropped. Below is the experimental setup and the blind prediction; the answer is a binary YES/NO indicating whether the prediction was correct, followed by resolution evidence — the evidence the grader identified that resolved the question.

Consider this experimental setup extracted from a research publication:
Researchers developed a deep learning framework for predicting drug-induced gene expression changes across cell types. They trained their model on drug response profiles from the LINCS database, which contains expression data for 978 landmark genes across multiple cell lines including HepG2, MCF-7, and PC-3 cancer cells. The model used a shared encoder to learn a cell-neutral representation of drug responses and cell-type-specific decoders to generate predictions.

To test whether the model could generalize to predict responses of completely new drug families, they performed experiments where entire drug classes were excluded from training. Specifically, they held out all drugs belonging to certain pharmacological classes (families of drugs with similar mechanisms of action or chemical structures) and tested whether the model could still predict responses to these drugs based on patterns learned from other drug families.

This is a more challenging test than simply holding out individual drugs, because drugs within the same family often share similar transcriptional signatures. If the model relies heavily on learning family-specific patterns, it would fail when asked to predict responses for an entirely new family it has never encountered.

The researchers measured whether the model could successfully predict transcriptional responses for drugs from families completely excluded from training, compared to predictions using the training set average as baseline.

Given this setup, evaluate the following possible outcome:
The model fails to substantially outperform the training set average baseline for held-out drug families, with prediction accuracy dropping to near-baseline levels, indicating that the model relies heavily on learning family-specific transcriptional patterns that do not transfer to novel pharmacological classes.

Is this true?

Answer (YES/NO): NO